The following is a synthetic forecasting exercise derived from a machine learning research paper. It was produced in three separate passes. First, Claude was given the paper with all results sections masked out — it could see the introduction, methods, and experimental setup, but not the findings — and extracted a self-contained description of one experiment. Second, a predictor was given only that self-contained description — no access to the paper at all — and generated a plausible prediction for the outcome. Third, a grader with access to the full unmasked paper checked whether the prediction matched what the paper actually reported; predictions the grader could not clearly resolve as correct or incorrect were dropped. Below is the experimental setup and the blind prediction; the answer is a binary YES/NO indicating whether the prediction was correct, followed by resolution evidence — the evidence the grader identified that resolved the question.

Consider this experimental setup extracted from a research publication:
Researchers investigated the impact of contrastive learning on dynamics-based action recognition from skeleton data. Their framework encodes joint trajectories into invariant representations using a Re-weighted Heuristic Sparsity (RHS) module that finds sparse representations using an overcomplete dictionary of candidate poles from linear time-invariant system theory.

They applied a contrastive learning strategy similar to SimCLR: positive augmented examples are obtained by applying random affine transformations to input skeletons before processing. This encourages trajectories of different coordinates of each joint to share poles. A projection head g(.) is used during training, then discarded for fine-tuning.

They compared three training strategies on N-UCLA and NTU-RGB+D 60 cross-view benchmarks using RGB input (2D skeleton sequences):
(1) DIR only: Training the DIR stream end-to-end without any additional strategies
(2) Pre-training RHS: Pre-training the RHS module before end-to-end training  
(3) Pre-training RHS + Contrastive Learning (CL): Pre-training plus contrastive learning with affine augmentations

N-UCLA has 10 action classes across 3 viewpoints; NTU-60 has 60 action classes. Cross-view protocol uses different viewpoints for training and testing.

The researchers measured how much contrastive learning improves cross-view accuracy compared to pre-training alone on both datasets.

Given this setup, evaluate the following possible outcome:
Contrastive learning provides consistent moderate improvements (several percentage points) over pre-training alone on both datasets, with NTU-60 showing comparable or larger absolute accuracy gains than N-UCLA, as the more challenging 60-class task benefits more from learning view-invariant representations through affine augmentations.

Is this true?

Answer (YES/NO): YES